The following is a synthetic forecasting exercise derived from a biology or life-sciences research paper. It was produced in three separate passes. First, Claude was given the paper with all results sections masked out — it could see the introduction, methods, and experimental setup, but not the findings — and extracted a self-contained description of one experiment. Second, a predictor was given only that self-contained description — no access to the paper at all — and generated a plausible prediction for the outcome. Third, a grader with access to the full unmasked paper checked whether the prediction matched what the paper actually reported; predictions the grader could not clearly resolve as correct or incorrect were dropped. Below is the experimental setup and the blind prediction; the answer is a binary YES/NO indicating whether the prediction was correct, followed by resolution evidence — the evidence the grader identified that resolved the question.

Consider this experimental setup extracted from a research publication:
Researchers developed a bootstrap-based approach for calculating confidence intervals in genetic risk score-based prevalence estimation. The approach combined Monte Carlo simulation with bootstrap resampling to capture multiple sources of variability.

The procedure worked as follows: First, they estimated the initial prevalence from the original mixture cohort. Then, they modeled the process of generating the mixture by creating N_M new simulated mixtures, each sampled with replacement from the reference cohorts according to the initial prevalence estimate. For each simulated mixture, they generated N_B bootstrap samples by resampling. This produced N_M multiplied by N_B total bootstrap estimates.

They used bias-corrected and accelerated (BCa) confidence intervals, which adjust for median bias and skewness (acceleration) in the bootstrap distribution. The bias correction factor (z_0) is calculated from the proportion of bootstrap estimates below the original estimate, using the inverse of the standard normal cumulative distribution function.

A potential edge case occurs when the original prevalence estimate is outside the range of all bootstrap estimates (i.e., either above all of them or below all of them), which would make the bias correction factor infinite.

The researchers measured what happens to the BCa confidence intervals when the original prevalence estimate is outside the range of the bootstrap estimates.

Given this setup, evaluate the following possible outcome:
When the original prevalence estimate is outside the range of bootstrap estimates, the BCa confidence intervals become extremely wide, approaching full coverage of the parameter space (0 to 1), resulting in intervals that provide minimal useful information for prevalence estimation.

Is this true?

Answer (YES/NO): NO